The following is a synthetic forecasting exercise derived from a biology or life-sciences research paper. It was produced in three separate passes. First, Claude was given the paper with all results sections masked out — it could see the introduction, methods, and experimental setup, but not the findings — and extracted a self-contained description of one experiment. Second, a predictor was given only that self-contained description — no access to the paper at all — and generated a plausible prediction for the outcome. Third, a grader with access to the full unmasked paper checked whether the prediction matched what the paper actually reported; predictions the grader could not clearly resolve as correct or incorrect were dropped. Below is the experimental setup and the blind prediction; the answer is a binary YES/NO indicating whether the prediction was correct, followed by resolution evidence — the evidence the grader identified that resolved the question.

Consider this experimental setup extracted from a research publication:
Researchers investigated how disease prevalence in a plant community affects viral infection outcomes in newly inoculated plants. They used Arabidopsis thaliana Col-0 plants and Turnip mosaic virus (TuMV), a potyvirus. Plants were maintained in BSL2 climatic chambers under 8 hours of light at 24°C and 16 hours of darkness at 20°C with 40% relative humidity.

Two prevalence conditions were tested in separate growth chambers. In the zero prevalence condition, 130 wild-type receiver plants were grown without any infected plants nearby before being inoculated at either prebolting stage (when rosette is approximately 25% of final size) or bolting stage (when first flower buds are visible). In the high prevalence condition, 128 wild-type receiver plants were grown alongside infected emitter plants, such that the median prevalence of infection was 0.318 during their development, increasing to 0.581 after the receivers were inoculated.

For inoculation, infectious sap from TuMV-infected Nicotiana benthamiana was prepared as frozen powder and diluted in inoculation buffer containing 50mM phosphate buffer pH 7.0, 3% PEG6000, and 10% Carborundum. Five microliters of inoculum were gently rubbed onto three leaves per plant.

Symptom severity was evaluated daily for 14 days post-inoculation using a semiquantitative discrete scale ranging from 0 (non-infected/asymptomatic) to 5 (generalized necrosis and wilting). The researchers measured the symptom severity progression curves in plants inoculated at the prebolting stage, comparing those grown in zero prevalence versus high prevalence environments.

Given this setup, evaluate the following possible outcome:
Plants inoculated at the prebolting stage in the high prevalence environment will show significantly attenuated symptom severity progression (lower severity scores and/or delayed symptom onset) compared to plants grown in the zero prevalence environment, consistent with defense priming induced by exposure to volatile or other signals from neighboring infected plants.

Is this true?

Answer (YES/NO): YES